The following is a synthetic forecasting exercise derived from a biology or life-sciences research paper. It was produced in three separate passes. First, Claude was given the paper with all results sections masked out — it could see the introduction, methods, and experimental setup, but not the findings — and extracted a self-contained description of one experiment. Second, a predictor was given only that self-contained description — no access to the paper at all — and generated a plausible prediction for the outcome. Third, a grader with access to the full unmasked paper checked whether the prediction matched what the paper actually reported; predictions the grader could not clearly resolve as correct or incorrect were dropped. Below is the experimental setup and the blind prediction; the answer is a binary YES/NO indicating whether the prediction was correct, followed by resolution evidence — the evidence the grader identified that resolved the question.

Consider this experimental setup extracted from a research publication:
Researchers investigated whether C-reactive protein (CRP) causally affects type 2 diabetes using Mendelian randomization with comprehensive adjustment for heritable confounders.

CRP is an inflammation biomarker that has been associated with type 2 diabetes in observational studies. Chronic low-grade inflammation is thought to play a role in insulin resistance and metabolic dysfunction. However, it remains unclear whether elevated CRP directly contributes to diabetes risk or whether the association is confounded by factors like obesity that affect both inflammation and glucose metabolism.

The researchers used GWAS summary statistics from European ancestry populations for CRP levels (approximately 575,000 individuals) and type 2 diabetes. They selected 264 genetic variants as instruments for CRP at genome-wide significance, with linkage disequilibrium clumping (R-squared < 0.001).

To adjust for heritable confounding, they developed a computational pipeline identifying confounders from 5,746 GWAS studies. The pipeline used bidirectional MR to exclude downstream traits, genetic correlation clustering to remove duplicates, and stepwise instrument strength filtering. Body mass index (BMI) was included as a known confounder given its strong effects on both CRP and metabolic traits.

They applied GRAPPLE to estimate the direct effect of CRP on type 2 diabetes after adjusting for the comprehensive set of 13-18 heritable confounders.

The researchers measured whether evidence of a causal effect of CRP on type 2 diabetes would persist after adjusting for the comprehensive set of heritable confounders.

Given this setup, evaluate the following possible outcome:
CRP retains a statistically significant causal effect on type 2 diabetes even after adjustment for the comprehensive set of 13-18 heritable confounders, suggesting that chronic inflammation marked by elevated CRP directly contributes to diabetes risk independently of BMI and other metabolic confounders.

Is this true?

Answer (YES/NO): NO